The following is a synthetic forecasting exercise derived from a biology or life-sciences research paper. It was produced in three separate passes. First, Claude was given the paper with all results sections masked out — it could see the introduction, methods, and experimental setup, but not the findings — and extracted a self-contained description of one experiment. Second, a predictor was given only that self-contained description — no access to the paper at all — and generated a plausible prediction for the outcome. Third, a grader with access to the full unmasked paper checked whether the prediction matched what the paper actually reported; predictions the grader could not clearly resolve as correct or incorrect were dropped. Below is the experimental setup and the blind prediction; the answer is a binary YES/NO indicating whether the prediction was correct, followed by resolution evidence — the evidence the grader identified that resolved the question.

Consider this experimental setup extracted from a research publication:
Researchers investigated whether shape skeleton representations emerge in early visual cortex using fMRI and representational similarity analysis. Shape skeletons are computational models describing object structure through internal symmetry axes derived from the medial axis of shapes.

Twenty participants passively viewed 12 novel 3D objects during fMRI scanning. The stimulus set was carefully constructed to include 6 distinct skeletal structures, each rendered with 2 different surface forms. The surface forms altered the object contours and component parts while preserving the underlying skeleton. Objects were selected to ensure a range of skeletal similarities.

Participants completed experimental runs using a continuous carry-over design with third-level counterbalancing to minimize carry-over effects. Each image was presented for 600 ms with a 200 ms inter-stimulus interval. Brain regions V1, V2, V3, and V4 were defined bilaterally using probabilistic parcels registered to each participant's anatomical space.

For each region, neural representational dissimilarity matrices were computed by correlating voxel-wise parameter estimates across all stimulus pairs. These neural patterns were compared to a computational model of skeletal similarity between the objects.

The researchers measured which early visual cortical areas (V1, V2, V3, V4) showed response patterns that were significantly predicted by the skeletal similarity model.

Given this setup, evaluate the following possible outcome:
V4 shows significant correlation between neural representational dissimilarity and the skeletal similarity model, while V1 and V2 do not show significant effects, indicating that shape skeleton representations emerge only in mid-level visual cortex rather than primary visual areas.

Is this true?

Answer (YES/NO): NO